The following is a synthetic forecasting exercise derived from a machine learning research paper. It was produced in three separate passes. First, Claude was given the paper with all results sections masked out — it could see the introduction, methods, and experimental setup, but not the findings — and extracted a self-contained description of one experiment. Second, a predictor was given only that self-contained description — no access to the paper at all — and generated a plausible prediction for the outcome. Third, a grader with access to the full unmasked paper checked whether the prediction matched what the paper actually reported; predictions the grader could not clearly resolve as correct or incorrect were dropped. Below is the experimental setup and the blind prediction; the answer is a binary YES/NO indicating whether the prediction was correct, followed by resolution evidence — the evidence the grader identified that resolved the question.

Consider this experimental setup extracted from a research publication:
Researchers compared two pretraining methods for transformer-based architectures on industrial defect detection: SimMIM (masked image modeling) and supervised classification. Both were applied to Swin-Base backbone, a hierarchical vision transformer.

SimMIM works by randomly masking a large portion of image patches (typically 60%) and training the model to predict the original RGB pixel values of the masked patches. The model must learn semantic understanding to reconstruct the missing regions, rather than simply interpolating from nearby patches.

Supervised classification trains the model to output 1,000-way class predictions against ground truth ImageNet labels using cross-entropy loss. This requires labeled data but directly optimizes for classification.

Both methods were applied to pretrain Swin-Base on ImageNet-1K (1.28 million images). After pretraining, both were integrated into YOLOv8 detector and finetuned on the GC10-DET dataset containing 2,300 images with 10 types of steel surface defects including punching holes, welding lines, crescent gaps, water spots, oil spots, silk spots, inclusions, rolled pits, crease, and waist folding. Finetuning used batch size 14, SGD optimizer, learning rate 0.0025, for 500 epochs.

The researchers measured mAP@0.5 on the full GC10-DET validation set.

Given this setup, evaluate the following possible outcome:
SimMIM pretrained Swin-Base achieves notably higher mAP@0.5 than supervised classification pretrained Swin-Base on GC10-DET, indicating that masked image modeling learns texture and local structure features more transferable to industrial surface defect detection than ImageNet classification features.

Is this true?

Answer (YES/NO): NO